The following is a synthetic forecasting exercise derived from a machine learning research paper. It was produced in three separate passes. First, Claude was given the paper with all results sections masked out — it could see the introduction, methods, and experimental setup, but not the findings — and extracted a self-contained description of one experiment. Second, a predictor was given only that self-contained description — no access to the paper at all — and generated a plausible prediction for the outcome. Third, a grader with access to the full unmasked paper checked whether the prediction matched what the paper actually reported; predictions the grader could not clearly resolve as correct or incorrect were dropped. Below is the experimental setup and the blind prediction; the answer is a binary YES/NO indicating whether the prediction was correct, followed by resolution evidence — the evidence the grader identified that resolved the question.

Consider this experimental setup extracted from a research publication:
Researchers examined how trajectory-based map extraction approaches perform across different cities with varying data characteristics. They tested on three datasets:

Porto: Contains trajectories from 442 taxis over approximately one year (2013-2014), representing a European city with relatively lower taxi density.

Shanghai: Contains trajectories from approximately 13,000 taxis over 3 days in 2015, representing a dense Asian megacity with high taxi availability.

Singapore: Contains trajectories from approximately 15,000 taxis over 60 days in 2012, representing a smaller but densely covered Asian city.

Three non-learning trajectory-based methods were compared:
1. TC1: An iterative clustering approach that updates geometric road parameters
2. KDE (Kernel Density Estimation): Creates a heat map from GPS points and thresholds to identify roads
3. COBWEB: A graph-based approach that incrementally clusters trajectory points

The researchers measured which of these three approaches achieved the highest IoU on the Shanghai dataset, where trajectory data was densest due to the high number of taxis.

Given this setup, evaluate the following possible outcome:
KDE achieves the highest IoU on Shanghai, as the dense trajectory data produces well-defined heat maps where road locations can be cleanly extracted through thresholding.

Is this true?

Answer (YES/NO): NO